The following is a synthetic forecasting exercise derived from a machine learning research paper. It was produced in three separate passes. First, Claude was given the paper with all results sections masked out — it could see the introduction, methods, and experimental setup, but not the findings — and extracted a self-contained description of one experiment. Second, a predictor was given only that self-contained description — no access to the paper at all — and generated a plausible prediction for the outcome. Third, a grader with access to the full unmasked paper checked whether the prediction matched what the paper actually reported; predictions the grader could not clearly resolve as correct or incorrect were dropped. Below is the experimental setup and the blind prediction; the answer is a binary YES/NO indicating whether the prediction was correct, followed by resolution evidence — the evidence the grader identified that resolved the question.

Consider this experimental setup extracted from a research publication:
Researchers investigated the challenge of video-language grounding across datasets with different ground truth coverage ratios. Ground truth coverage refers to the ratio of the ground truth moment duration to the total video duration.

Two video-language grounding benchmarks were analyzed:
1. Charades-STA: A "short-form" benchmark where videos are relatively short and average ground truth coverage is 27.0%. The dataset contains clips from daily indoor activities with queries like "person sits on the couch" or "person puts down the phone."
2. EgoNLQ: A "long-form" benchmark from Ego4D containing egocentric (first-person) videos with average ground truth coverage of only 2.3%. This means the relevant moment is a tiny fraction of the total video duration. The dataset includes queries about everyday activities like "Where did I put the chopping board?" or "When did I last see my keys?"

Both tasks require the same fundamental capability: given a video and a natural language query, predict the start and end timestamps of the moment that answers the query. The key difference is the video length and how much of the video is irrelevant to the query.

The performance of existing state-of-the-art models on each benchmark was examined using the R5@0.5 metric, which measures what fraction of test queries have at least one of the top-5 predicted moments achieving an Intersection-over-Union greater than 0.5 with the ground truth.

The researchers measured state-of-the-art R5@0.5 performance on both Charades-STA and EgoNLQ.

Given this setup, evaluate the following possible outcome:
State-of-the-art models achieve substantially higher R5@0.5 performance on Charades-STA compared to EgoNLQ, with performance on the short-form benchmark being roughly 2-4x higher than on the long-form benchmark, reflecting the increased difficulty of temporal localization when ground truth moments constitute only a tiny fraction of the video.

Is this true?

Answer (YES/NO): YES